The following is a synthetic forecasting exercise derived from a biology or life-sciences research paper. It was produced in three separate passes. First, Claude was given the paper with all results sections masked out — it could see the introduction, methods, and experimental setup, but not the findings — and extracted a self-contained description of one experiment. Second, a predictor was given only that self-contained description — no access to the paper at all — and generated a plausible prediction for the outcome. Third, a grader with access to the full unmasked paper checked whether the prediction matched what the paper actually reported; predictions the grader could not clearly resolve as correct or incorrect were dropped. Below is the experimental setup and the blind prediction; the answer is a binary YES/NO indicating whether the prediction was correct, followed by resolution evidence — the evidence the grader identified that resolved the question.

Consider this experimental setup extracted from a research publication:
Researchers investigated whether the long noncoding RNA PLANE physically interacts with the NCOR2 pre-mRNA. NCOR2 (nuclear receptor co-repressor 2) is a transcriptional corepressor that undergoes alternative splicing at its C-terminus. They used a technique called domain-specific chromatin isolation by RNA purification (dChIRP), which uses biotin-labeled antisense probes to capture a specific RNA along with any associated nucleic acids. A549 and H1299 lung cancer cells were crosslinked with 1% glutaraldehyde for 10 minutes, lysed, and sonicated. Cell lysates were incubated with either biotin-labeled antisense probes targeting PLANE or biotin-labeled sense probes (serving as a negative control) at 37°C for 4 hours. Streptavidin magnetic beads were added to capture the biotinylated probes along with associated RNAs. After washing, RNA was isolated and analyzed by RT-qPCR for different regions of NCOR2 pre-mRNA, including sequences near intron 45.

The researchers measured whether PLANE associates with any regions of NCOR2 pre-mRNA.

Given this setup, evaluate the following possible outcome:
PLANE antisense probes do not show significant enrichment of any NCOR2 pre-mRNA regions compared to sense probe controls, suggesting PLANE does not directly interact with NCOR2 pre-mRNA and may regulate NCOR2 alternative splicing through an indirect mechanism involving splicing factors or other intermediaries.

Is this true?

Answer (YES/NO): NO